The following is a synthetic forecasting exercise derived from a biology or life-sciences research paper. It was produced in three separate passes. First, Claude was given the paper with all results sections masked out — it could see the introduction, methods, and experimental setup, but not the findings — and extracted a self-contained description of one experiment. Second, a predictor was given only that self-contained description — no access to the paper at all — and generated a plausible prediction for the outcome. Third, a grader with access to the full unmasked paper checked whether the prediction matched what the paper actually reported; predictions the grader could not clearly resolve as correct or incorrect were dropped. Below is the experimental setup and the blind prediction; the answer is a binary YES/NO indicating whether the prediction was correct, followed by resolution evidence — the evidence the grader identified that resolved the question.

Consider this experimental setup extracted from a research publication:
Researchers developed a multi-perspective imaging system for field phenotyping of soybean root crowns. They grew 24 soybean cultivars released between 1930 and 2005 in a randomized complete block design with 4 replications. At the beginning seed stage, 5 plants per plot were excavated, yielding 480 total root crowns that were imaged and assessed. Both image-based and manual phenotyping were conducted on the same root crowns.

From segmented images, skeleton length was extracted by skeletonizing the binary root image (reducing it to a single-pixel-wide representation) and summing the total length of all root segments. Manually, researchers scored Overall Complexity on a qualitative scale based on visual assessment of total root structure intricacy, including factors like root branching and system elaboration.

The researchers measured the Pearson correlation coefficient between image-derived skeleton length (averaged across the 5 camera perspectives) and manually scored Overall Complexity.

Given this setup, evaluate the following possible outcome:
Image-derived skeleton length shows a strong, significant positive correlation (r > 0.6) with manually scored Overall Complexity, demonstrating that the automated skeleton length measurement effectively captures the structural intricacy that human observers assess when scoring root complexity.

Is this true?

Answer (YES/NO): YES